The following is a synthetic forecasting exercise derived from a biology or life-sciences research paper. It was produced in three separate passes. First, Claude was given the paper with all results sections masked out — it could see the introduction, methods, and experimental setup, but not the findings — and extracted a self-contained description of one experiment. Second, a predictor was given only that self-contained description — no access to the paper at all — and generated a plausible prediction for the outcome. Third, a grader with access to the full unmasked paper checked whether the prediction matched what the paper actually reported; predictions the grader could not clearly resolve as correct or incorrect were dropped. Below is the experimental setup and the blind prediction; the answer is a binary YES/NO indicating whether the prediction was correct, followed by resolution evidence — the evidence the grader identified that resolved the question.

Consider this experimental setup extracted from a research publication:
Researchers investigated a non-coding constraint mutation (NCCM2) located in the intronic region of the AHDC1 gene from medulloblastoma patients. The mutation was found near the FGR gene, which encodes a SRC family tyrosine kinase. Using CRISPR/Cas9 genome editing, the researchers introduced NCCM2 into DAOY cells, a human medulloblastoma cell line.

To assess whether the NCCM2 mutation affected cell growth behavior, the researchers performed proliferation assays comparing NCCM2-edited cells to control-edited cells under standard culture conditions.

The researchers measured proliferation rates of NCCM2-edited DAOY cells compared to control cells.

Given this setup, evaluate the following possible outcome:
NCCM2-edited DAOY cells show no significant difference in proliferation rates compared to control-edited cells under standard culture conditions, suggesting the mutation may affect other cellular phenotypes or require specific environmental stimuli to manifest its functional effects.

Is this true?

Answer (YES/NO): NO